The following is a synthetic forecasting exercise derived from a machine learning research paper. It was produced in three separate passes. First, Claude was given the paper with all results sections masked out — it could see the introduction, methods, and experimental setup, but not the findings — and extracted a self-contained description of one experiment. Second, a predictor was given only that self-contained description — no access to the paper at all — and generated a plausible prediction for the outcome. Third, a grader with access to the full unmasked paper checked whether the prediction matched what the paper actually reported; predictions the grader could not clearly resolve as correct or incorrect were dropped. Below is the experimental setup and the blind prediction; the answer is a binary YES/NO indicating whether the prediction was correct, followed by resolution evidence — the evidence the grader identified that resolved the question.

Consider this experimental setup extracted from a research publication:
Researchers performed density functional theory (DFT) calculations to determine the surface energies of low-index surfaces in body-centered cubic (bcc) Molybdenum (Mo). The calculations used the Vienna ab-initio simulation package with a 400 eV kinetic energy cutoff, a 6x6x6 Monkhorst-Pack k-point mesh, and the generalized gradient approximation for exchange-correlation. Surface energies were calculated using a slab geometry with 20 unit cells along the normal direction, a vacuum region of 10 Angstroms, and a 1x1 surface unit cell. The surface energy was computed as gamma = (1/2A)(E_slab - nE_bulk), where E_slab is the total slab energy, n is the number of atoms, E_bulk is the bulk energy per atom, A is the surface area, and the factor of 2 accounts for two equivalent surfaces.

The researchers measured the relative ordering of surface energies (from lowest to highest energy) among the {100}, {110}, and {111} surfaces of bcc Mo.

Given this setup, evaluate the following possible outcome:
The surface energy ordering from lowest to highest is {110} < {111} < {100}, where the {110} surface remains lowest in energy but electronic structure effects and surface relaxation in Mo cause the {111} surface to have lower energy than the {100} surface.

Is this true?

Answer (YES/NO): YES